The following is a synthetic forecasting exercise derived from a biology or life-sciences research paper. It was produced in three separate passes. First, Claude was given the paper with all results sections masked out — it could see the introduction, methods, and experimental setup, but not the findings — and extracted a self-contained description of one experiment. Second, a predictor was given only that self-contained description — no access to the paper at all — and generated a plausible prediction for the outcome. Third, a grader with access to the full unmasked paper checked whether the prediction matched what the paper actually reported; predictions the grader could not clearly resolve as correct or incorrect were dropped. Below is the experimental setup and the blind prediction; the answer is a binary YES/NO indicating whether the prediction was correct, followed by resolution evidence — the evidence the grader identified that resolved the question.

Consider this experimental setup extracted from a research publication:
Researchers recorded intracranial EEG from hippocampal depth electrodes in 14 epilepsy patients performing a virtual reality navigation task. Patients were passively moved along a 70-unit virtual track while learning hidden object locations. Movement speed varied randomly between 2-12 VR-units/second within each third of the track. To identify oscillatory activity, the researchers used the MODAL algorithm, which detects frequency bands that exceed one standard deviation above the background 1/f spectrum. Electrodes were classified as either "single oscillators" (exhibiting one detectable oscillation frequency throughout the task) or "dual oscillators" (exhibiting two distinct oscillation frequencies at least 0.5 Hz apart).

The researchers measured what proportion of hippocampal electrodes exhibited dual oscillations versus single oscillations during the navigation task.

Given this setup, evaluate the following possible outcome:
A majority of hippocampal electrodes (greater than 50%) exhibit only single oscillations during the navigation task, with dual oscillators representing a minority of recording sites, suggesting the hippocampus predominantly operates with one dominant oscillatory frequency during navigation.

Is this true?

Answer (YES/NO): YES